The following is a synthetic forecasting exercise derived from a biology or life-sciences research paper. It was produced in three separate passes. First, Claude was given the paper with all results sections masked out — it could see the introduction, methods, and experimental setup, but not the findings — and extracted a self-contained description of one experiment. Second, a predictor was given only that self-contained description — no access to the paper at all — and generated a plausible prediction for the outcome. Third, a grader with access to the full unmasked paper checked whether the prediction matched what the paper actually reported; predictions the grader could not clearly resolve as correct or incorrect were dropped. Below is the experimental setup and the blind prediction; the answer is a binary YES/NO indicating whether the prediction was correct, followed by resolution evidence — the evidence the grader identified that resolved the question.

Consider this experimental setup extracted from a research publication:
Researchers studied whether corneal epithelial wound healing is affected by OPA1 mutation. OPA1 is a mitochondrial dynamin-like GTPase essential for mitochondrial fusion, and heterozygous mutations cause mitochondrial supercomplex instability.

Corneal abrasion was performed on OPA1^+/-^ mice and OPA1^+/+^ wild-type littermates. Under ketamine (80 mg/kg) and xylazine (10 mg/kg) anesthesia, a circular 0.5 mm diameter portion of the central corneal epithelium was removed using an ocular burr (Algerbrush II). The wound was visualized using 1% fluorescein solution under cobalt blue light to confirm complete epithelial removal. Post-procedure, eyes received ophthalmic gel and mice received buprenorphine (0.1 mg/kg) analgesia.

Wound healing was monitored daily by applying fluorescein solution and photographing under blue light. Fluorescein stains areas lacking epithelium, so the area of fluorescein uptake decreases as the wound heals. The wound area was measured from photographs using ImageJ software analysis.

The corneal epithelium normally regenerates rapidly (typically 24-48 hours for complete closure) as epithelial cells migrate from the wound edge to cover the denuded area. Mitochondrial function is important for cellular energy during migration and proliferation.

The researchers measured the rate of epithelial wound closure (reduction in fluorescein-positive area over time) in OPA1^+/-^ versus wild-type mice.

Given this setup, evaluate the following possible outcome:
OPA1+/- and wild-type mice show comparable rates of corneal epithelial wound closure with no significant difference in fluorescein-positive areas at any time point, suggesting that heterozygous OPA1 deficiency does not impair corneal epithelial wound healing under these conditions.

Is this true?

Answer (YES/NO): YES